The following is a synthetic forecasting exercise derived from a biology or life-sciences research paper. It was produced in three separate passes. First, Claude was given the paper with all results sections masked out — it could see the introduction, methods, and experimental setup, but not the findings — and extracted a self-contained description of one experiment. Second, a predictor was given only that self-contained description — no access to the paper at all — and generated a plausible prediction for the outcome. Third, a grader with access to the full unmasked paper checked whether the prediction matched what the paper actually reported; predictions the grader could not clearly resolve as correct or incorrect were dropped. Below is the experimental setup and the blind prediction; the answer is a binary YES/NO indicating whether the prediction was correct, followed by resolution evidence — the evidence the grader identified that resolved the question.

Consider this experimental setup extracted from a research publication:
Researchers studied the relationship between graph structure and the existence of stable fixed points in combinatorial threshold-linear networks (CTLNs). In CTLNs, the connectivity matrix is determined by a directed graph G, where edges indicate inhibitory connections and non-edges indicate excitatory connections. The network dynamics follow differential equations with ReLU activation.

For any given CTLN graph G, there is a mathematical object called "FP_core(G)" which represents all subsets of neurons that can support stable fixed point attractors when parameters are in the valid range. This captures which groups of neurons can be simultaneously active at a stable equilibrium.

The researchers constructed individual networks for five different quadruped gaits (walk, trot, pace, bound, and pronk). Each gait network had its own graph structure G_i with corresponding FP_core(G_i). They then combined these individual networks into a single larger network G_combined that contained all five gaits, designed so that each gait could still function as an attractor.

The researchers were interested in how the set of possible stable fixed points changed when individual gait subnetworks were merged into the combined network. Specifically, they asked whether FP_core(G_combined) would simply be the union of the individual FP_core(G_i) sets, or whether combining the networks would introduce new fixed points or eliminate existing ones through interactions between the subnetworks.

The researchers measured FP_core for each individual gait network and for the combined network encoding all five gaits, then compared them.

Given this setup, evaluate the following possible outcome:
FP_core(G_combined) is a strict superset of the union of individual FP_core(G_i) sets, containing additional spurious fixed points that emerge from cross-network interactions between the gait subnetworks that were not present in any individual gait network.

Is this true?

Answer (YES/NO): NO